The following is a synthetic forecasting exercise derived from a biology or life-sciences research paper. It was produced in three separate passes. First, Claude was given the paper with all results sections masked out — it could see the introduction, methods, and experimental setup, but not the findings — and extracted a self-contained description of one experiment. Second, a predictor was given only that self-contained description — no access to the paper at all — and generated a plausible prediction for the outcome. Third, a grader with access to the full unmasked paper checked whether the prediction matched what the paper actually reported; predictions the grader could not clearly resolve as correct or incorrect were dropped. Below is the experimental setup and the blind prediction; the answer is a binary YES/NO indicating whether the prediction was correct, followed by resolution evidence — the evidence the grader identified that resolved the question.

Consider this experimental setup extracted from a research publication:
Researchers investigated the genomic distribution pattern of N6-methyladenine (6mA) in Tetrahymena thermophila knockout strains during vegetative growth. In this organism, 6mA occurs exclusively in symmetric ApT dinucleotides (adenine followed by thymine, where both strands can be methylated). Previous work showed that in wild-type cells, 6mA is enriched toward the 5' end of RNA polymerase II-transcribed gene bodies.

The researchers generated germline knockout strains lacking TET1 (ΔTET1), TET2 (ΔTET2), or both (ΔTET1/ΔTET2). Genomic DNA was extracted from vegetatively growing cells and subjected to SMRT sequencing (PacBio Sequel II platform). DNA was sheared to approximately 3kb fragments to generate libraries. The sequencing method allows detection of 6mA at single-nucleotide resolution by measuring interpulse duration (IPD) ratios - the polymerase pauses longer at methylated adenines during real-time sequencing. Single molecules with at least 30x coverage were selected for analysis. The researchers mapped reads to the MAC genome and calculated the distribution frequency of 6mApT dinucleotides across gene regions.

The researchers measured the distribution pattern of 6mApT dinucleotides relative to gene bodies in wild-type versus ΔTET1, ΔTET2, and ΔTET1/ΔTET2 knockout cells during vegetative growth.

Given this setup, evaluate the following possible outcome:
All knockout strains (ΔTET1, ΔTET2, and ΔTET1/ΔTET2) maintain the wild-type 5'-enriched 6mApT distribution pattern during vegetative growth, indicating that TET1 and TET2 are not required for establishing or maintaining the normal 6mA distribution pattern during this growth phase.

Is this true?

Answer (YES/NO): YES